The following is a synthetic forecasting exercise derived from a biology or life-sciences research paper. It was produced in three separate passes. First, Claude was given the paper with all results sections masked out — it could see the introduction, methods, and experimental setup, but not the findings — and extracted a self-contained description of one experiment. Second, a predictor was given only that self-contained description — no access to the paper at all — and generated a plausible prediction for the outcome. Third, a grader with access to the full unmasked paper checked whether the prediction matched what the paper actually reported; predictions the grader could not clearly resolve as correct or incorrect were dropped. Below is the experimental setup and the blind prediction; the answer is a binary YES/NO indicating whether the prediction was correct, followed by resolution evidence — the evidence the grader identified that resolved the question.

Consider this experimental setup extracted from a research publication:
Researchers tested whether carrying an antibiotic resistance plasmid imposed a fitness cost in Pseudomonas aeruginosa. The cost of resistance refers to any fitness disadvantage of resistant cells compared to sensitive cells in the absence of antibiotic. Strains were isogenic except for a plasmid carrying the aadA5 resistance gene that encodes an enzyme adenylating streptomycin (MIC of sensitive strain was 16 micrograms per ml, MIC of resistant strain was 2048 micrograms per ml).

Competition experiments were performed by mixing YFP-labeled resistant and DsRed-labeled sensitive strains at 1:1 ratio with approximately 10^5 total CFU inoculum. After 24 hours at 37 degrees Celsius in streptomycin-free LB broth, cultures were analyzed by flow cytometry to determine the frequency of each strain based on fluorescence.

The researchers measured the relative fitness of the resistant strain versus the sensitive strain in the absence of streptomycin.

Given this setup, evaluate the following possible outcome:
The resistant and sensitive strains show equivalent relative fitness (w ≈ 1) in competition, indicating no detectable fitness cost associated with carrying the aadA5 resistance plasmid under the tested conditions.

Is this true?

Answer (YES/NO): NO